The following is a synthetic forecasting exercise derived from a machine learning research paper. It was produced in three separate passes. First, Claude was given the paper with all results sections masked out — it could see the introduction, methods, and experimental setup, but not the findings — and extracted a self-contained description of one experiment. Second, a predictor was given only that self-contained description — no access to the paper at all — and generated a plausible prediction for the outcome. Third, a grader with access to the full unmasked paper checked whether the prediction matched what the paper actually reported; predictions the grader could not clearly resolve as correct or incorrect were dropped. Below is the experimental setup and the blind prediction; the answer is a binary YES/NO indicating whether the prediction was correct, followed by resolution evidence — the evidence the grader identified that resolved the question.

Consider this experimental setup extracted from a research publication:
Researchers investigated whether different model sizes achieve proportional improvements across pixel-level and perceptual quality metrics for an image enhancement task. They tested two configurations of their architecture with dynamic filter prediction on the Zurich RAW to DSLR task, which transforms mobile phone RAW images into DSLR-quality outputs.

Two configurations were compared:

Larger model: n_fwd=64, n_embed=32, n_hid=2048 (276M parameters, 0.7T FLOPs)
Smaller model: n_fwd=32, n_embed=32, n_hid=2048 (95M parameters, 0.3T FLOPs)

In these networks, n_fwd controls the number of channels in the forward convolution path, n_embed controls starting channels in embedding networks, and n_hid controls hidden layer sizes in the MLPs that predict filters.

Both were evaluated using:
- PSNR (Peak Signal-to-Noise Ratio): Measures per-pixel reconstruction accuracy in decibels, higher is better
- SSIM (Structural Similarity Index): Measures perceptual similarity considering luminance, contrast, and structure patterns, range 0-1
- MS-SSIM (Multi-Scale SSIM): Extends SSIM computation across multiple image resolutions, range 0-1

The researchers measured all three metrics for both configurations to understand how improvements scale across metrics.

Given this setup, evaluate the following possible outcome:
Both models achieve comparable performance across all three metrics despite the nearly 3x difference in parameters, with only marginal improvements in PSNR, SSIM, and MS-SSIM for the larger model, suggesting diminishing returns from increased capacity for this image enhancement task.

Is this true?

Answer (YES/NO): YES